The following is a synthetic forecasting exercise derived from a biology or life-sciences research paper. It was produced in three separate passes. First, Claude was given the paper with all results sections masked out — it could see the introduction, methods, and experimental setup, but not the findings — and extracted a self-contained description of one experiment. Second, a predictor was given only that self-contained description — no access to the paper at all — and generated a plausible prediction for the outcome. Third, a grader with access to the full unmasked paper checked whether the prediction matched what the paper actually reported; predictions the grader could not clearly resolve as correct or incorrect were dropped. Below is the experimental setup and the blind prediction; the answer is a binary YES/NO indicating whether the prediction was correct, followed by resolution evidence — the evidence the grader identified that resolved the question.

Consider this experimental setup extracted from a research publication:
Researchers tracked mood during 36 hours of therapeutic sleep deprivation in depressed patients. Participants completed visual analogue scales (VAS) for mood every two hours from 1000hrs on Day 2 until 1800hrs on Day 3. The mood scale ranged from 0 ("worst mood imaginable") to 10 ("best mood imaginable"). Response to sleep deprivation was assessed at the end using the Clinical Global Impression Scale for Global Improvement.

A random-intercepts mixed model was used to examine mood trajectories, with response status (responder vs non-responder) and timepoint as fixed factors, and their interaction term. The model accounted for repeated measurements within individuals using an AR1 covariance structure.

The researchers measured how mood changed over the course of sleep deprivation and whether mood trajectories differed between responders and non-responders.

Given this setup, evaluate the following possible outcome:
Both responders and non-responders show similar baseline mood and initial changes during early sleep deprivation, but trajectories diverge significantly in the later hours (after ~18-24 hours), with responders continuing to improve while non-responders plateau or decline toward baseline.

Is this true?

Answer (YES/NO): NO